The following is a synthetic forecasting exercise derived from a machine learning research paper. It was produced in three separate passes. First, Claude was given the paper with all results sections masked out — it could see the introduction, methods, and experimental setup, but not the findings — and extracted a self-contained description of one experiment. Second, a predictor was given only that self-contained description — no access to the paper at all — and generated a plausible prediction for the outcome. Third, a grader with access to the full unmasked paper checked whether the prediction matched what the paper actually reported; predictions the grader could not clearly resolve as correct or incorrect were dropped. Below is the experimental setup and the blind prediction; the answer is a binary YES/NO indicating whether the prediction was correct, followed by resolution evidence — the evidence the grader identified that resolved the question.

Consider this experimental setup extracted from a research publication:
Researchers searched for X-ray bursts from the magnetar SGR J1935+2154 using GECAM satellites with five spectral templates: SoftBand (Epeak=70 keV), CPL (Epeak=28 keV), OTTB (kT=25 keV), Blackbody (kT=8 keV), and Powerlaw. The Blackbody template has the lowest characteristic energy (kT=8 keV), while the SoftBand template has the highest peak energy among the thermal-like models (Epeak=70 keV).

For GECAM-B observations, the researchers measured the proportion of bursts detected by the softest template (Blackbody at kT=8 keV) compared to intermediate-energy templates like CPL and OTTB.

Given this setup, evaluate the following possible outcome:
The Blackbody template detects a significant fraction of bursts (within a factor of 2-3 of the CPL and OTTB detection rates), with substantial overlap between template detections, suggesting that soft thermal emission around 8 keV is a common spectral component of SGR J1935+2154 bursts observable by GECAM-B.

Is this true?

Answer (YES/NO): YES